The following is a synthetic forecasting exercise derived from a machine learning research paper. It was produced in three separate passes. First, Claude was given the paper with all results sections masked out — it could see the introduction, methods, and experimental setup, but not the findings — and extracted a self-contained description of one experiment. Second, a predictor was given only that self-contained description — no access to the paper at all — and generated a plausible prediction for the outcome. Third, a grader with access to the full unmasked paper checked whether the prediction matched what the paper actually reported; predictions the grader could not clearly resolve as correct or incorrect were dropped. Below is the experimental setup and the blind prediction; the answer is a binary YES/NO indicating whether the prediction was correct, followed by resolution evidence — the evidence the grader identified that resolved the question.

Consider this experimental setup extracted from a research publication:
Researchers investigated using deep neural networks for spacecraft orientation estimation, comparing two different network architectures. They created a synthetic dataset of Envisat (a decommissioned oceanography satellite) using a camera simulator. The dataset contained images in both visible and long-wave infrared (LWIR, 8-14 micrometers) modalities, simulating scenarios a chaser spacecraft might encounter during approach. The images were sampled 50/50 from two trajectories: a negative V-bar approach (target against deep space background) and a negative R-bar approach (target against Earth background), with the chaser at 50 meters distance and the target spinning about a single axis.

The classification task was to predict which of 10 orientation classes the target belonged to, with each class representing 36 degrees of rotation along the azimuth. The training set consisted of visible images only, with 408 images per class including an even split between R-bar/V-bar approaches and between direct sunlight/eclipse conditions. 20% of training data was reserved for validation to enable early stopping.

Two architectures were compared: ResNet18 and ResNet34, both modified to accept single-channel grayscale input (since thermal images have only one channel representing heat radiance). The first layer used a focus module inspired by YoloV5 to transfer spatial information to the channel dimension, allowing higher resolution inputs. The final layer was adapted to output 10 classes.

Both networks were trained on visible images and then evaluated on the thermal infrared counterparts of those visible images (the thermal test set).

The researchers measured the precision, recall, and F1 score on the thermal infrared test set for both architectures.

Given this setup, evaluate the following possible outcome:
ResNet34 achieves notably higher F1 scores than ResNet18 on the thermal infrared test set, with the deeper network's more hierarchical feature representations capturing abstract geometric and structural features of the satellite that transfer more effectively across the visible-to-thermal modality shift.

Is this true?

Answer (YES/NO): YES